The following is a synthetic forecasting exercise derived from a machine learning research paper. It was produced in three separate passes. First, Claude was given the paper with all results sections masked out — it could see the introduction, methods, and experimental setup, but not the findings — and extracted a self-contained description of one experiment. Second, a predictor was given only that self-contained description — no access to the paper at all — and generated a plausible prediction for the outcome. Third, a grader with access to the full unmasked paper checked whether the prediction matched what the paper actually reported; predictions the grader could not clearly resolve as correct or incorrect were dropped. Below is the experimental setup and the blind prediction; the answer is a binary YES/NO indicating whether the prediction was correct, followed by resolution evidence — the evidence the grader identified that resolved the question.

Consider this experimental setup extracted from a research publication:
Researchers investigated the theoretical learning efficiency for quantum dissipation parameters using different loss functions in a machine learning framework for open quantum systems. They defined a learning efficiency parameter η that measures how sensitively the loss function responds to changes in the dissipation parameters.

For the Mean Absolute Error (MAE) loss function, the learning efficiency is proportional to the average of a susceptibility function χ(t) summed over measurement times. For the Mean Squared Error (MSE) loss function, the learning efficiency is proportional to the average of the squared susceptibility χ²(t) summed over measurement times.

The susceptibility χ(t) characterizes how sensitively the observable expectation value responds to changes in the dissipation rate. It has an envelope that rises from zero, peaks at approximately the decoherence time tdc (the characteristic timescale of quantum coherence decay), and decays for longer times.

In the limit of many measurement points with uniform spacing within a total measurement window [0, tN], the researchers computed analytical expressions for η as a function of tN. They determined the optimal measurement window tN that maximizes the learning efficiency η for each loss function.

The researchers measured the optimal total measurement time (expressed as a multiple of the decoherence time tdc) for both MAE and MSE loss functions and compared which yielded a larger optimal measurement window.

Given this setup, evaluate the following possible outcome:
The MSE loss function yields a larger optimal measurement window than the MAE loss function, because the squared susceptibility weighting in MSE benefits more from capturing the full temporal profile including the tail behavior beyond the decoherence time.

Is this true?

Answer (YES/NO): NO